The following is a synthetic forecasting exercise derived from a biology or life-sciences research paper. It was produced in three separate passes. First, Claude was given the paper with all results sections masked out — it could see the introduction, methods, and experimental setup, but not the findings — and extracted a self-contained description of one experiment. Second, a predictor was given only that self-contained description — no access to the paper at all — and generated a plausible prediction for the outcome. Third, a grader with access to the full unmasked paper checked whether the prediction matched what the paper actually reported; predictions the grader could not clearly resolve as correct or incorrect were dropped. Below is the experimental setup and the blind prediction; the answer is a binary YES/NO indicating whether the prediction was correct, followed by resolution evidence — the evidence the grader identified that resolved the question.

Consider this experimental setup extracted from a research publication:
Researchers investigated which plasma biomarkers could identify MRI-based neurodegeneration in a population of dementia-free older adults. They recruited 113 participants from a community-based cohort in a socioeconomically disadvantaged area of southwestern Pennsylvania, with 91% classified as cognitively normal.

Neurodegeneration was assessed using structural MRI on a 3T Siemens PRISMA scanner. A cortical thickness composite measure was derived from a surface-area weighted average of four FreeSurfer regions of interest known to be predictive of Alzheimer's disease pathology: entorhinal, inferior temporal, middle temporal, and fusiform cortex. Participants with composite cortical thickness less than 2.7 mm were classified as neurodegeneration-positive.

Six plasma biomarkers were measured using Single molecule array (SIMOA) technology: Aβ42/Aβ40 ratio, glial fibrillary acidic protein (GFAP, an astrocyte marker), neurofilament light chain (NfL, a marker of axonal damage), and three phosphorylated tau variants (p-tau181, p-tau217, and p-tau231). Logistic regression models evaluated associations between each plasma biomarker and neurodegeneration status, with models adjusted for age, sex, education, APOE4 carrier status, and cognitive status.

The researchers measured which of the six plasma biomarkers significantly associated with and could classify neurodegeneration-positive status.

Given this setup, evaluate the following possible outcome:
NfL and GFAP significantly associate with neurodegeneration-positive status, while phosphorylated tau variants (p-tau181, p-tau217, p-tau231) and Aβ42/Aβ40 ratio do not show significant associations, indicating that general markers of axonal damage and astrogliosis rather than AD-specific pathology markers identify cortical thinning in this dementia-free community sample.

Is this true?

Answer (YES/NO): NO